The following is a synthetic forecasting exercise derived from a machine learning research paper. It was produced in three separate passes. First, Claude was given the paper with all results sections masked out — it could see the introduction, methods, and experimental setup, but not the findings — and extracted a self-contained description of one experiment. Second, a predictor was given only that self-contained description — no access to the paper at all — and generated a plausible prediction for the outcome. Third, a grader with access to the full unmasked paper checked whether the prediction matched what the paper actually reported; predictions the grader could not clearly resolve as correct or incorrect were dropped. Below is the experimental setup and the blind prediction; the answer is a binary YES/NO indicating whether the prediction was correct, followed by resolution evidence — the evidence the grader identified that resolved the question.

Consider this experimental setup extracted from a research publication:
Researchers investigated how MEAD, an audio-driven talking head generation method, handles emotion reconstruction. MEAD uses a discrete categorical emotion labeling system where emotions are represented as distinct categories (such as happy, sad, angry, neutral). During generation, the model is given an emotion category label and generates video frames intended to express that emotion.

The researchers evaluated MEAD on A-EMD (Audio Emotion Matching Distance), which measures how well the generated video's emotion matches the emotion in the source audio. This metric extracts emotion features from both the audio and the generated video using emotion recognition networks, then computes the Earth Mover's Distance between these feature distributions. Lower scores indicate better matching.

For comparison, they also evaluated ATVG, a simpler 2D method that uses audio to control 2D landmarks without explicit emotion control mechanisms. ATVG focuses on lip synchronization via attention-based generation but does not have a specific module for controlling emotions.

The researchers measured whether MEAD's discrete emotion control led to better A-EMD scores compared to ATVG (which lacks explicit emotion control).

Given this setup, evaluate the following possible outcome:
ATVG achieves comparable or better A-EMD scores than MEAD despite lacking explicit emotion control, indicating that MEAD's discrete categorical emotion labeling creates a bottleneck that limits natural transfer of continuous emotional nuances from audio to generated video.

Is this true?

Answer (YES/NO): YES